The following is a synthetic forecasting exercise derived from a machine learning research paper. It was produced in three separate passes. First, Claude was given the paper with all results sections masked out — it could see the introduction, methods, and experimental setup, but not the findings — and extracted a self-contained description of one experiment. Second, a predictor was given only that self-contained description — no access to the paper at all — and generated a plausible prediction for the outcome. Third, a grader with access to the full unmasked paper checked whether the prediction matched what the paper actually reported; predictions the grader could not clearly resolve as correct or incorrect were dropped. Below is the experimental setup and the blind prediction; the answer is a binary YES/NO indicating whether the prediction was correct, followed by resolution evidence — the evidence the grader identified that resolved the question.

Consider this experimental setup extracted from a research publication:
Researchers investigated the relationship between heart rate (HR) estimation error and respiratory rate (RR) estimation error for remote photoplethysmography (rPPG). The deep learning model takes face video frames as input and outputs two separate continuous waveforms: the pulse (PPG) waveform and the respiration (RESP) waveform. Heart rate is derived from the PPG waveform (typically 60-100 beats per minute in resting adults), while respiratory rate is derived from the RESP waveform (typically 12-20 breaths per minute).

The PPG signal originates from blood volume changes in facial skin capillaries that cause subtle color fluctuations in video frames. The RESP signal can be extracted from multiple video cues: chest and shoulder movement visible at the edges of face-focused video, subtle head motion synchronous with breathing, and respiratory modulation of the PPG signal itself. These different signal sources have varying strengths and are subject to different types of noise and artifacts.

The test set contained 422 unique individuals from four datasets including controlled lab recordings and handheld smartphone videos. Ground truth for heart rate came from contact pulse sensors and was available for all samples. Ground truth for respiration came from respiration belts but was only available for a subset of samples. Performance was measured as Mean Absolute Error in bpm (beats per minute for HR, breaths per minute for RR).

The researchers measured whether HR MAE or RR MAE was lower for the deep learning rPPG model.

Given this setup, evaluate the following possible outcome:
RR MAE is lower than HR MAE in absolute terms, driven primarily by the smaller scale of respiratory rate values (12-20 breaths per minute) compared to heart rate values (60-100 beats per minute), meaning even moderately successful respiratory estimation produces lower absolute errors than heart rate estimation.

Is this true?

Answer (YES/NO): YES